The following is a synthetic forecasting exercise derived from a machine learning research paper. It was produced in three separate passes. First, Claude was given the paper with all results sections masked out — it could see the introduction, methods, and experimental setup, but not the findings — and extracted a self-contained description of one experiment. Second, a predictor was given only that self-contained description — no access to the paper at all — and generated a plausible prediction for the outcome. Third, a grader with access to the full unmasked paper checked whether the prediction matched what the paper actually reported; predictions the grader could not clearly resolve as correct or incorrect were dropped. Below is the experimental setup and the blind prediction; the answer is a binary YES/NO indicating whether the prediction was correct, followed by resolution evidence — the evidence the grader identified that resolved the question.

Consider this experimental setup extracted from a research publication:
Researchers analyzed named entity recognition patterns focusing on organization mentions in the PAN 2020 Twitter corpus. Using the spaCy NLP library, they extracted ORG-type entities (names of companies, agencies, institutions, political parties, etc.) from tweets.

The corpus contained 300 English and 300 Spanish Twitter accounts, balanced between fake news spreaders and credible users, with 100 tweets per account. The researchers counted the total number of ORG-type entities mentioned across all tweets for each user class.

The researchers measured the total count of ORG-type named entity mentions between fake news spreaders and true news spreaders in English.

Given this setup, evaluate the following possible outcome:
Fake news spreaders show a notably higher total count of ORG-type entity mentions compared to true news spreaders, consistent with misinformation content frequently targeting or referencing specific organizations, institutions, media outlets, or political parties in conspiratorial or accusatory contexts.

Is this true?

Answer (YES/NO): NO